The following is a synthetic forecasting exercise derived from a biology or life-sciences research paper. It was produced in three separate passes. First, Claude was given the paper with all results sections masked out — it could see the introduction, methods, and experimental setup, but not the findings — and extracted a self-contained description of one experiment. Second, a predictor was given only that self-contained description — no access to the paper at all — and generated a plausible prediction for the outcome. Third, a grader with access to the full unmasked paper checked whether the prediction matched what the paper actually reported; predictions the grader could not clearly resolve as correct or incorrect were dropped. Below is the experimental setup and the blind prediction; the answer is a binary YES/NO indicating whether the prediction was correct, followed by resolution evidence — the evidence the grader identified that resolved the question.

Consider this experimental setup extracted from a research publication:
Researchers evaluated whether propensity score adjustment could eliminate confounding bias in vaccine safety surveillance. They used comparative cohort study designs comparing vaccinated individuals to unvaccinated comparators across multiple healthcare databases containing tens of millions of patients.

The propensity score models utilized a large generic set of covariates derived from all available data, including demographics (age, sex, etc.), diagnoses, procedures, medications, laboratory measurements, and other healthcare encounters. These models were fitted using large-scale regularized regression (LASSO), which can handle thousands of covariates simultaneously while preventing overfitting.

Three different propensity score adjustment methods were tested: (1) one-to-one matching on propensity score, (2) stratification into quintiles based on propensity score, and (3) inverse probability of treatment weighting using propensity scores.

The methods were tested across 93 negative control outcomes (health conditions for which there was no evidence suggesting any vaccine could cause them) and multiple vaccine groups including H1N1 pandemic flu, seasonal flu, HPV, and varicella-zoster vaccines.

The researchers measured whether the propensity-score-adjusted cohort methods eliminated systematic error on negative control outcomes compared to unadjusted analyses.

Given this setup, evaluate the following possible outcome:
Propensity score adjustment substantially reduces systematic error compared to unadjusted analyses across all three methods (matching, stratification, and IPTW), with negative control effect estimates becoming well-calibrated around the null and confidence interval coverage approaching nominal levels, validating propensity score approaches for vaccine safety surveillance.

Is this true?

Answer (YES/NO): NO